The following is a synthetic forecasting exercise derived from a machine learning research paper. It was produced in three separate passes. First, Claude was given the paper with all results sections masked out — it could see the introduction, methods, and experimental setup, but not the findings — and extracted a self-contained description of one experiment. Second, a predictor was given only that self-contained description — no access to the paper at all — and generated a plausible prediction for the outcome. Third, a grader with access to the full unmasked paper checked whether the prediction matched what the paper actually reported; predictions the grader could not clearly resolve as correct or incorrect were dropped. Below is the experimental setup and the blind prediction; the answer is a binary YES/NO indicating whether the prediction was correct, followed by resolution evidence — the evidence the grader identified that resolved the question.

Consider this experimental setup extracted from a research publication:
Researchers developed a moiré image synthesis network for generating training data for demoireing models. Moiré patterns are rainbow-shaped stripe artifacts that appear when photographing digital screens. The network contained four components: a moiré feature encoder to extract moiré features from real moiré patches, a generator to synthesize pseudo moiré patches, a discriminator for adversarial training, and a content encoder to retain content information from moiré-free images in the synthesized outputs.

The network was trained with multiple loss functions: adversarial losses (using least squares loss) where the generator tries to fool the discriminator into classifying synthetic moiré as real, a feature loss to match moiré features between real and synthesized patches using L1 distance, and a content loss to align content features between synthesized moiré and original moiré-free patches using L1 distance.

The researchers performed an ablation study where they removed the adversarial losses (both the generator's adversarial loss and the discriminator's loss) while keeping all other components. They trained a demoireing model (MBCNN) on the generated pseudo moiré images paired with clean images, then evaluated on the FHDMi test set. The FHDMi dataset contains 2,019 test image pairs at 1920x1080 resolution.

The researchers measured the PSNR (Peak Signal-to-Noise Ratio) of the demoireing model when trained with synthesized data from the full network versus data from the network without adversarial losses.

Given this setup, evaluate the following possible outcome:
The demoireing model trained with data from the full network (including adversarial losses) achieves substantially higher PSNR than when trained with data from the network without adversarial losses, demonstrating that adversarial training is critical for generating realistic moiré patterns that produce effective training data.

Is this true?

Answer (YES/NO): YES